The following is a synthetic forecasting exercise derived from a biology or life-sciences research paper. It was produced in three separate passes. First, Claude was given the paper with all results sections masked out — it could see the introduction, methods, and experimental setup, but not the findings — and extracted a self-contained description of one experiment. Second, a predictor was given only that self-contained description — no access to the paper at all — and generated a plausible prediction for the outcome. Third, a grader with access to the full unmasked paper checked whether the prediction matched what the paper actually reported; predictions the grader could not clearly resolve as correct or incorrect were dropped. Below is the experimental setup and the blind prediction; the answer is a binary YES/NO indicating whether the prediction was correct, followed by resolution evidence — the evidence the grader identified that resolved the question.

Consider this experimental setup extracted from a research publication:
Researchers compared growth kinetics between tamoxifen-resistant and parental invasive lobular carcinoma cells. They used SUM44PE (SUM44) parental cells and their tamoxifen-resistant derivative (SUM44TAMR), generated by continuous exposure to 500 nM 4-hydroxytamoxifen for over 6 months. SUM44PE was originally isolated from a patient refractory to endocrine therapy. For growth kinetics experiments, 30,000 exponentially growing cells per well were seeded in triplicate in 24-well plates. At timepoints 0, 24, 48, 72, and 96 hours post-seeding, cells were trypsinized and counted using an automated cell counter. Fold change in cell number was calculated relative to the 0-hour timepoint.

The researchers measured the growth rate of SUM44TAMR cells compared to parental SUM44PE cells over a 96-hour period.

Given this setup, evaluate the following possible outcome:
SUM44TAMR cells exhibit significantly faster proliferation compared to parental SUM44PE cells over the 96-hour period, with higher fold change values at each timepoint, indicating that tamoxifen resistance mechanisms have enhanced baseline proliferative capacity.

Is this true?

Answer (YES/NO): YES